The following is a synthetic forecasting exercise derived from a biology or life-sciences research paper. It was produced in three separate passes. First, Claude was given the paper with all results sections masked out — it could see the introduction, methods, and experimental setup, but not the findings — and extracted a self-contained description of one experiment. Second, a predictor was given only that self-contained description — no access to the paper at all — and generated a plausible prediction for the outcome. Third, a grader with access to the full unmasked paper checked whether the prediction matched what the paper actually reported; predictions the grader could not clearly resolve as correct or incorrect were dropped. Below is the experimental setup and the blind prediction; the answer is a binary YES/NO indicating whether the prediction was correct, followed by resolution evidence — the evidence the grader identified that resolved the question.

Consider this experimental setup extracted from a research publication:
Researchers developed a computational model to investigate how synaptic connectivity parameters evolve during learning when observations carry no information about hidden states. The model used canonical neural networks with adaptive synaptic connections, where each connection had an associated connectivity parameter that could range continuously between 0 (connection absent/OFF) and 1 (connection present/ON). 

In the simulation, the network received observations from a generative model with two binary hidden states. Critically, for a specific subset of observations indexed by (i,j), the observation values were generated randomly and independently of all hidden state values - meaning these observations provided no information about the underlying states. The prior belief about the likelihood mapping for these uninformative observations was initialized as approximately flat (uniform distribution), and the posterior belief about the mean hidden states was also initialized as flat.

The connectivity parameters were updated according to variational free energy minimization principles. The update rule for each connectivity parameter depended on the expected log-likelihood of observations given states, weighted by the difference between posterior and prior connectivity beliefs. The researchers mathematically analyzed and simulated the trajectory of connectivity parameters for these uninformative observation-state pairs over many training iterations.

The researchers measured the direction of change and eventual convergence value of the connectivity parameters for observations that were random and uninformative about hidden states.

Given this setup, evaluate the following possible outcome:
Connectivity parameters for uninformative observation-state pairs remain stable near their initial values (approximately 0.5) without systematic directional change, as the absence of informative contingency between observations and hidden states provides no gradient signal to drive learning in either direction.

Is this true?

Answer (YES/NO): NO